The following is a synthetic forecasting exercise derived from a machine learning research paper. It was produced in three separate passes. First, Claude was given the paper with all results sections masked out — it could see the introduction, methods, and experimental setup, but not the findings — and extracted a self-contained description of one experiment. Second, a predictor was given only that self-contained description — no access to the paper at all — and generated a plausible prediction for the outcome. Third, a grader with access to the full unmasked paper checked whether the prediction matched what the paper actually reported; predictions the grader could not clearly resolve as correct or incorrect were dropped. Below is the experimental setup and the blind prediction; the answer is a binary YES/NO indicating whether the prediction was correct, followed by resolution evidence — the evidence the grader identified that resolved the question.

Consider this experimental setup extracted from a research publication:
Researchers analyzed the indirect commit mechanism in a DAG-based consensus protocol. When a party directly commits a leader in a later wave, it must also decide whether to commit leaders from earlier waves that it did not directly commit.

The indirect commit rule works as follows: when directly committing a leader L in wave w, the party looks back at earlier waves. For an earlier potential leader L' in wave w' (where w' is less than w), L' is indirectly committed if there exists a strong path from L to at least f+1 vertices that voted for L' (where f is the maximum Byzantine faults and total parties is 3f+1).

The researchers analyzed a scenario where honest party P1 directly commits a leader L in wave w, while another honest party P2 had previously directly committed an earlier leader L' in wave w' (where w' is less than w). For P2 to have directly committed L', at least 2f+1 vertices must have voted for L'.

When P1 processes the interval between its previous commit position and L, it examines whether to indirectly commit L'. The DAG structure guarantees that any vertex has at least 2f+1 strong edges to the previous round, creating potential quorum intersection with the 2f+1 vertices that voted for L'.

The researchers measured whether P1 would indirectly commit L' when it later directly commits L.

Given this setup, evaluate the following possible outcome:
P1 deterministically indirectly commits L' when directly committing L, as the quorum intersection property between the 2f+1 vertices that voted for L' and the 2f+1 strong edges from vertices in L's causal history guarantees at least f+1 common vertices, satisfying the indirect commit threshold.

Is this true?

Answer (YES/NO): YES